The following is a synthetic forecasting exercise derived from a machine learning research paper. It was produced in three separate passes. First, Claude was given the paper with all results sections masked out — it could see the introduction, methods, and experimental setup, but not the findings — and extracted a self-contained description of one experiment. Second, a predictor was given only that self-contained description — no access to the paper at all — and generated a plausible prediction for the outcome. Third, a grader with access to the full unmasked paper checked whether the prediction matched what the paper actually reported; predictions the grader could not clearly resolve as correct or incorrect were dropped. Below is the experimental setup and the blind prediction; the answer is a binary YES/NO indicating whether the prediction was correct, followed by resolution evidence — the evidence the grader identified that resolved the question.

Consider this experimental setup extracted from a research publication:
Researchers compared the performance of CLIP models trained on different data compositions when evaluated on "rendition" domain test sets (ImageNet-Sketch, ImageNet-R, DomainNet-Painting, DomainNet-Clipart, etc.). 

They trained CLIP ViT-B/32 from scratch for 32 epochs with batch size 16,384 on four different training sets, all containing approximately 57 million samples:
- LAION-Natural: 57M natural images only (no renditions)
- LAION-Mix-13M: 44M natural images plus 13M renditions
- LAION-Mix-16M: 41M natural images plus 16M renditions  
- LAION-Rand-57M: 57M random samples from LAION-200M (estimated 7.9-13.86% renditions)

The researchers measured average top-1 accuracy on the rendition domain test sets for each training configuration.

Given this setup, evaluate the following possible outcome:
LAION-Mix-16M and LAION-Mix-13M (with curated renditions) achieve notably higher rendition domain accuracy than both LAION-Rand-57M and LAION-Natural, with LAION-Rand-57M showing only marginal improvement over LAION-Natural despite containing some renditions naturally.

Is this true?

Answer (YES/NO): NO